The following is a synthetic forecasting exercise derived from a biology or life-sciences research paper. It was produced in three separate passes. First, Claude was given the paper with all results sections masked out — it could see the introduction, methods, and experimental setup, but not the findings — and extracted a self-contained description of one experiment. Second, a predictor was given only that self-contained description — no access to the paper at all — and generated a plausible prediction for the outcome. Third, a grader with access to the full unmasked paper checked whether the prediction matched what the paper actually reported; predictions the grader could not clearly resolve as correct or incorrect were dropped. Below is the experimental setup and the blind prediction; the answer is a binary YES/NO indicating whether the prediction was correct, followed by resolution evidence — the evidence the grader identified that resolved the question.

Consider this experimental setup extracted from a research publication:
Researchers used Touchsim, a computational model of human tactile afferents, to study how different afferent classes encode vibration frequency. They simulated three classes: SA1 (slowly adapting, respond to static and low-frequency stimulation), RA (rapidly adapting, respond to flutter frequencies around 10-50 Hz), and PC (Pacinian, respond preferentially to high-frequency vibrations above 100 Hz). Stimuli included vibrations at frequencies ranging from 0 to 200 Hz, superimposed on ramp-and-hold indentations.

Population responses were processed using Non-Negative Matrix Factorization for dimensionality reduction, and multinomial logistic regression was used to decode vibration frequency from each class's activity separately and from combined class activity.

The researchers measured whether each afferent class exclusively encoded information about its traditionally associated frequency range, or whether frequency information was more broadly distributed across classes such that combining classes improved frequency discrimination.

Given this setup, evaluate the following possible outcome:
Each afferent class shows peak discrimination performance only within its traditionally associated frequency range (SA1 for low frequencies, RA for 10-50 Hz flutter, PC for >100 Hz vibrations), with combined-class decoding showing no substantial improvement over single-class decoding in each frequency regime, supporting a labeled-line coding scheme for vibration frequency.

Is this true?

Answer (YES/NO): NO